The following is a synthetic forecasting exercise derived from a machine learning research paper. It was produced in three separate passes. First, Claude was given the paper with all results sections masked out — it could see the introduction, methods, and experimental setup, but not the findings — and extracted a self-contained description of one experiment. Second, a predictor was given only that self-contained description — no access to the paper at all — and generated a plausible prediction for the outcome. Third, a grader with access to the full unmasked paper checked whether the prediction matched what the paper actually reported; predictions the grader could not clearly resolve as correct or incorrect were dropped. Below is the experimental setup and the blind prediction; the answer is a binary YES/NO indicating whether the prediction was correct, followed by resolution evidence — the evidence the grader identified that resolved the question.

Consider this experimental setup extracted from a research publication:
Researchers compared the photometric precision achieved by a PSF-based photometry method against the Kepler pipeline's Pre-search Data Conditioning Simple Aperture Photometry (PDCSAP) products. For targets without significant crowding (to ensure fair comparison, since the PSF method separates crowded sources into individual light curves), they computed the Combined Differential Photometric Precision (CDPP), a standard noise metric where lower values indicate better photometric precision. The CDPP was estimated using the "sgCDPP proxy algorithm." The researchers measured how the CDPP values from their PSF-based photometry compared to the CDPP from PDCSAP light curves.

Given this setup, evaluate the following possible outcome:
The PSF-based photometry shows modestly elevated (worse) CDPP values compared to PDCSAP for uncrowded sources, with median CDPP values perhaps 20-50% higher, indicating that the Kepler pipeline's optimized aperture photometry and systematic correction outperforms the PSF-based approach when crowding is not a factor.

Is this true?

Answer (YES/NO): NO